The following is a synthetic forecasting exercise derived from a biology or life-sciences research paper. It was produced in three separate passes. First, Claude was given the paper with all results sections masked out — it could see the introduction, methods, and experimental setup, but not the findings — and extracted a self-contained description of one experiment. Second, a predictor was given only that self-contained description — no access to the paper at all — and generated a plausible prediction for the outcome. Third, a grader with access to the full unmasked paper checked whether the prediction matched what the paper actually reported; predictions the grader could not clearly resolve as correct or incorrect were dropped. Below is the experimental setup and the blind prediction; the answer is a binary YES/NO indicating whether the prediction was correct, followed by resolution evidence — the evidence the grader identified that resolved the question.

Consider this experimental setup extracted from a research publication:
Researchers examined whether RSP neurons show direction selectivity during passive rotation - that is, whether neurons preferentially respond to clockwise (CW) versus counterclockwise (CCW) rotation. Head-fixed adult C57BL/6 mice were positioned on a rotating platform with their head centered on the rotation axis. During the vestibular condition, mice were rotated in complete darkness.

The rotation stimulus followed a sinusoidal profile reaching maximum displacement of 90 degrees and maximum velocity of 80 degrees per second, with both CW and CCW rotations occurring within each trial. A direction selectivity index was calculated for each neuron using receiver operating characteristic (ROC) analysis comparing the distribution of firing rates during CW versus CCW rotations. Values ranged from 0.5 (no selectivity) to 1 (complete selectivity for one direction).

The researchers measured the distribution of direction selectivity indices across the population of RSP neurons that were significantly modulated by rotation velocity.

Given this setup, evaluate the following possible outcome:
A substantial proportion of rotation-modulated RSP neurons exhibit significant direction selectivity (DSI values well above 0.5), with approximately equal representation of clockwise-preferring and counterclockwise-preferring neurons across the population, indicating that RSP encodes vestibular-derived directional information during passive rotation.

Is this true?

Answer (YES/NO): NO